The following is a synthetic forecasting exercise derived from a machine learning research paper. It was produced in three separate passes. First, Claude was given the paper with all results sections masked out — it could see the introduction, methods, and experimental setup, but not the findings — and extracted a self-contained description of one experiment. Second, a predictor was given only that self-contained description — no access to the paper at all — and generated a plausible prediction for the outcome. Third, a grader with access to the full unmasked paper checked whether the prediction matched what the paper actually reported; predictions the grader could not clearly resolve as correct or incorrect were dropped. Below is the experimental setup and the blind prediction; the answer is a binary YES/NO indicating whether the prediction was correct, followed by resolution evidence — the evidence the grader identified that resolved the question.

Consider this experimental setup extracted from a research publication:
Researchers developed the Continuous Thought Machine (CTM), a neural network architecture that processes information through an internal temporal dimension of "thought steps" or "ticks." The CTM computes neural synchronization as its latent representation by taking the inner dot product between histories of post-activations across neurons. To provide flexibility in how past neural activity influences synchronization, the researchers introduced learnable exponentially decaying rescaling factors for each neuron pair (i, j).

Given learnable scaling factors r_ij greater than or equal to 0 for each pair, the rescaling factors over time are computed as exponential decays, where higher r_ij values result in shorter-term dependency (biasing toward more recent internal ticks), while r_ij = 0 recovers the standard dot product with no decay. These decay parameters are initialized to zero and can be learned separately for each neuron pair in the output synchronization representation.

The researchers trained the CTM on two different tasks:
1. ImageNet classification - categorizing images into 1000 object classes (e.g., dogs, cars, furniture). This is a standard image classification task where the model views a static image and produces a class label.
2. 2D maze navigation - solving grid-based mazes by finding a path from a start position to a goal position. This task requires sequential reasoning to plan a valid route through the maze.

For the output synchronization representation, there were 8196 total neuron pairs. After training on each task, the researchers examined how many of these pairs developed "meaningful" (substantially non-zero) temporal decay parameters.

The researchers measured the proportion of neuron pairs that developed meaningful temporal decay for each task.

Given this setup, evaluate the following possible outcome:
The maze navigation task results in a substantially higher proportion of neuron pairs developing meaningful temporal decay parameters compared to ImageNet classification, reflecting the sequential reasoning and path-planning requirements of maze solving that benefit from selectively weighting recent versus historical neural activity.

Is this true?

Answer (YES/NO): YES